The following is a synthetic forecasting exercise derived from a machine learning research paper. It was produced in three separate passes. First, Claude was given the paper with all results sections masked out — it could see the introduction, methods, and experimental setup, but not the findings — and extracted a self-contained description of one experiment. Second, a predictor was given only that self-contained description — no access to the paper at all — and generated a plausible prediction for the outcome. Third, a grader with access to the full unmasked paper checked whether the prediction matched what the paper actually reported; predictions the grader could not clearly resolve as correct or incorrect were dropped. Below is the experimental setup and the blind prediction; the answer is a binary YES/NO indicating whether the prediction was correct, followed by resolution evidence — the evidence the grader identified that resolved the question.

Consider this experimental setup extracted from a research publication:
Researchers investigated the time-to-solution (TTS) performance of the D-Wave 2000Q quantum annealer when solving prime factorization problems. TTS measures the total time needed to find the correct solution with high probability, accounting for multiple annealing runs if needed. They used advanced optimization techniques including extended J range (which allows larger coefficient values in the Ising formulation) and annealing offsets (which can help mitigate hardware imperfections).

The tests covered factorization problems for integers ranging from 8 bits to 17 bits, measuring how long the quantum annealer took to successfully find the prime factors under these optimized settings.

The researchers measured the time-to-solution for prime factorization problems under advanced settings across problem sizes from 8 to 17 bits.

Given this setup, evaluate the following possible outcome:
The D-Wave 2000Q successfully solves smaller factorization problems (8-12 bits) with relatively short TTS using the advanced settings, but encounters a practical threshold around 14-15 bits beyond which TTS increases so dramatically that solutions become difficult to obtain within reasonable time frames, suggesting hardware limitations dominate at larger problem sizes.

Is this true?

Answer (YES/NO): NO